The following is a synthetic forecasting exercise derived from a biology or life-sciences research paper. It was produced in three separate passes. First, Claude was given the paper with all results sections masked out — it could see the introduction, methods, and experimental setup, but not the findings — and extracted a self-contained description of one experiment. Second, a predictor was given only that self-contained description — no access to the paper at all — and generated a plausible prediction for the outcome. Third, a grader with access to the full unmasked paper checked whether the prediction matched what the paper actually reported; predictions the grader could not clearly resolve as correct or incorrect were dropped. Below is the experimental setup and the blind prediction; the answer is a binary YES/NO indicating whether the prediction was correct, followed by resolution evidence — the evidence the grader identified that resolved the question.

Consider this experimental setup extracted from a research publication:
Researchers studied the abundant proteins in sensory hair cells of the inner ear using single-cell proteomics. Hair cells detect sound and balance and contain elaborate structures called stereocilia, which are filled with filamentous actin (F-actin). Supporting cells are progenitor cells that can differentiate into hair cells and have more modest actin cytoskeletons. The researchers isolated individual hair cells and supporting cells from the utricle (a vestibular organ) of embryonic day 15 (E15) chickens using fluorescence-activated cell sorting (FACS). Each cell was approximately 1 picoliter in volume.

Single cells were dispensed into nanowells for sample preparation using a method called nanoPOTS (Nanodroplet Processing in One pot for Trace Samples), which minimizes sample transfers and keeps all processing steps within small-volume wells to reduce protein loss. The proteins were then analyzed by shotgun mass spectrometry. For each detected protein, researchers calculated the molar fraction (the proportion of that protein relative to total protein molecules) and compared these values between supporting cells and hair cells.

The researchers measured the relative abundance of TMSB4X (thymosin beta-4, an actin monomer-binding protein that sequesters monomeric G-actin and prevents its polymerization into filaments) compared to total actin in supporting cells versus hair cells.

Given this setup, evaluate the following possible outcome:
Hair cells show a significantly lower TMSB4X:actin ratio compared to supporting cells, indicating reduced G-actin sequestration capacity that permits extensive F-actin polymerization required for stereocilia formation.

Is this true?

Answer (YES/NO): YES